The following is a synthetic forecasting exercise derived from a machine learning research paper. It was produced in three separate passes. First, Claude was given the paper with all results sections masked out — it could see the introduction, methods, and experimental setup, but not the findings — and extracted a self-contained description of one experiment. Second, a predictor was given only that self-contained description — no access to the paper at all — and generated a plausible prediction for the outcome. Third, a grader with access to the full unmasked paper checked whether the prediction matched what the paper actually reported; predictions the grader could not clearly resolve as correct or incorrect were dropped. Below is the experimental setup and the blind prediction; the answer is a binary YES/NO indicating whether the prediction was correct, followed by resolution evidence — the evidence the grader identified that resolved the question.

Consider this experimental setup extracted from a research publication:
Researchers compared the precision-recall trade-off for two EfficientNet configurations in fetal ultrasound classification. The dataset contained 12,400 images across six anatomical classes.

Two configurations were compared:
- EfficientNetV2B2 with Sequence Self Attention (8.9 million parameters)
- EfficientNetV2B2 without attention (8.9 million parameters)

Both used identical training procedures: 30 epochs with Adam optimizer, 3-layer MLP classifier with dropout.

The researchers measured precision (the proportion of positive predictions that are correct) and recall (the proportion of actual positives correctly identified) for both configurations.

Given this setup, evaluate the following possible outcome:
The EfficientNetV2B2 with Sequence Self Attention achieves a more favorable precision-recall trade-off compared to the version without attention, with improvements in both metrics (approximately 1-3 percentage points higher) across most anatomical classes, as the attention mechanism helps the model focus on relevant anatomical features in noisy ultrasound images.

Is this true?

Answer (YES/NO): NO